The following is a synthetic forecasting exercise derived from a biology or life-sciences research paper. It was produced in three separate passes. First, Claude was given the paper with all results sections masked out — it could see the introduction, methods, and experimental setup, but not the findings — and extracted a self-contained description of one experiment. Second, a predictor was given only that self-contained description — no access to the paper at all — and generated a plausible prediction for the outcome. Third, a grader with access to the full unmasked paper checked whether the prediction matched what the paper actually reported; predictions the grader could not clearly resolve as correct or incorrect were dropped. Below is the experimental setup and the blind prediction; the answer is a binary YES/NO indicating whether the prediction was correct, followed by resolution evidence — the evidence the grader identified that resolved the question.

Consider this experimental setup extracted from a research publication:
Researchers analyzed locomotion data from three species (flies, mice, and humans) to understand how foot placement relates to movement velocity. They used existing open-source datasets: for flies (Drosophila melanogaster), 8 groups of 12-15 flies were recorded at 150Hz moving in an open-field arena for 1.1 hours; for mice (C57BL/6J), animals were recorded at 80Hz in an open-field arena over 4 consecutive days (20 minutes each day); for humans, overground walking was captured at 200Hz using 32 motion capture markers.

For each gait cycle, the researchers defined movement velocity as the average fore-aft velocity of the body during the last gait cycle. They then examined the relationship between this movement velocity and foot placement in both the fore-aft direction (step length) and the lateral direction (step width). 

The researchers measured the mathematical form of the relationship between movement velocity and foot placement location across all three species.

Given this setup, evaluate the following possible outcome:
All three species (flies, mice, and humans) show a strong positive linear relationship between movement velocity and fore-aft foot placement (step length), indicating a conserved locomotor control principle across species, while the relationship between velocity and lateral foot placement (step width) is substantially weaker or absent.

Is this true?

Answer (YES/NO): YES